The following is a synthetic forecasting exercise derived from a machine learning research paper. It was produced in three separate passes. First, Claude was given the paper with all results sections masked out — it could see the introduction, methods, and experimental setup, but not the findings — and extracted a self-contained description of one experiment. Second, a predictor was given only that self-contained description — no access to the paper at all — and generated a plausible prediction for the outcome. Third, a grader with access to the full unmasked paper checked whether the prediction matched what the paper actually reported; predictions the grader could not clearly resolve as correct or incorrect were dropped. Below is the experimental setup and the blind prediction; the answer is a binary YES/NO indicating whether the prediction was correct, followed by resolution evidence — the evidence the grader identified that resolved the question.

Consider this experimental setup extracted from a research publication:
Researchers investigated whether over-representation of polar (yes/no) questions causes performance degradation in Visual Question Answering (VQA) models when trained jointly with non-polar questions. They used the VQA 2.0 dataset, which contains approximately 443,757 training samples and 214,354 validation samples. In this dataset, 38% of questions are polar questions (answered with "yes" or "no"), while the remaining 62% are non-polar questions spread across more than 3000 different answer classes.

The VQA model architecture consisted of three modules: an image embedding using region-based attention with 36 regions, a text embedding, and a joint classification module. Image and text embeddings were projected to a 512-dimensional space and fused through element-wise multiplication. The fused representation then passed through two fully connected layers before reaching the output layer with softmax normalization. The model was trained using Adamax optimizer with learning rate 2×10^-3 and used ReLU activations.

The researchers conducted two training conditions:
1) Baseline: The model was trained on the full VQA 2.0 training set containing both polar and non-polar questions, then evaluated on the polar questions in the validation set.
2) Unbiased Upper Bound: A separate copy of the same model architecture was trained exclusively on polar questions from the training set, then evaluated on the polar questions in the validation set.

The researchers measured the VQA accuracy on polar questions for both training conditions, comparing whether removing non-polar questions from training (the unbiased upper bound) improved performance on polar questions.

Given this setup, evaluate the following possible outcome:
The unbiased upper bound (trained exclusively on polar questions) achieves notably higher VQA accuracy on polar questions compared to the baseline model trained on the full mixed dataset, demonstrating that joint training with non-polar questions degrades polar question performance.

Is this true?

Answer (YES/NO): NO